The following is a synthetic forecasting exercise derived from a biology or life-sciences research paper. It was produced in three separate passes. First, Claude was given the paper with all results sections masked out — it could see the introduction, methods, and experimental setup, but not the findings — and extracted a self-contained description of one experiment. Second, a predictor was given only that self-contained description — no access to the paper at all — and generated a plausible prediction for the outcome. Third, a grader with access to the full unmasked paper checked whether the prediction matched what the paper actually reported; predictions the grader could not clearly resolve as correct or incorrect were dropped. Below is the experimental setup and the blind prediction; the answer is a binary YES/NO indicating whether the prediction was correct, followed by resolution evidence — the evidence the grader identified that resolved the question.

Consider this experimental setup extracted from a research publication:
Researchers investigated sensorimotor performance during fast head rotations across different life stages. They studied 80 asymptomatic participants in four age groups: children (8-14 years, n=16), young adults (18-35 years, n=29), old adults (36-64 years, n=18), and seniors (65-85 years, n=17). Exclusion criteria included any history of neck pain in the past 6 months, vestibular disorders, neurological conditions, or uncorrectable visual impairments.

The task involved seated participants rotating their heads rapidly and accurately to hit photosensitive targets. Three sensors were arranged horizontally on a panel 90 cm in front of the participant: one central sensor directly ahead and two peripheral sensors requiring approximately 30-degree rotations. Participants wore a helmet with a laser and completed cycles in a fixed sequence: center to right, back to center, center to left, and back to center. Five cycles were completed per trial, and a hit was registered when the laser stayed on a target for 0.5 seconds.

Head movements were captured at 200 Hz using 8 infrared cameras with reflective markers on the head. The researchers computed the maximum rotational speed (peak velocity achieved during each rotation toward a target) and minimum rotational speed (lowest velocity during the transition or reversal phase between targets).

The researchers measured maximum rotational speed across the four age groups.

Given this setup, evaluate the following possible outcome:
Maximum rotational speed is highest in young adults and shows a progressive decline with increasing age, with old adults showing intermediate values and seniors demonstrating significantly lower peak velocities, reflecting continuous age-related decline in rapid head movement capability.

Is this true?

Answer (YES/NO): NO